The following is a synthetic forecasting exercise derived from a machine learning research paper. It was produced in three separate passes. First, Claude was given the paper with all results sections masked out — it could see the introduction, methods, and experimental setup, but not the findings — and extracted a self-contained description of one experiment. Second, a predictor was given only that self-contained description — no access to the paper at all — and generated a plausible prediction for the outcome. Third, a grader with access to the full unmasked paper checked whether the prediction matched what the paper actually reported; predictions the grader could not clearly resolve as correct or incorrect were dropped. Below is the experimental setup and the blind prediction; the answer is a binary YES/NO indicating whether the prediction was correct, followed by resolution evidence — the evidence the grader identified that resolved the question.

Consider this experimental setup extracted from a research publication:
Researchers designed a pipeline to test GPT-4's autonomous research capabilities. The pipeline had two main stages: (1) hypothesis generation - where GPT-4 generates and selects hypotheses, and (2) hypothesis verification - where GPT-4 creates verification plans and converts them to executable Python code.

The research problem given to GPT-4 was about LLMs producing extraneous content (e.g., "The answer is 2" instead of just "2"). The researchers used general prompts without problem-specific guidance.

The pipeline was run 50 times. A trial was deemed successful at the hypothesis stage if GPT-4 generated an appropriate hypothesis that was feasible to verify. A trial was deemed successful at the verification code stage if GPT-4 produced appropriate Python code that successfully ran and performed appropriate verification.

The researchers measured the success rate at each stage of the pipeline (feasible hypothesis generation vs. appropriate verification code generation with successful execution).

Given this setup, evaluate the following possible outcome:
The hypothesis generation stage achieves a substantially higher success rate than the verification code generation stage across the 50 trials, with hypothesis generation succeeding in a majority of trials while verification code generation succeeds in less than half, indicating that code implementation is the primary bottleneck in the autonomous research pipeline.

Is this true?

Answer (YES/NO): YES